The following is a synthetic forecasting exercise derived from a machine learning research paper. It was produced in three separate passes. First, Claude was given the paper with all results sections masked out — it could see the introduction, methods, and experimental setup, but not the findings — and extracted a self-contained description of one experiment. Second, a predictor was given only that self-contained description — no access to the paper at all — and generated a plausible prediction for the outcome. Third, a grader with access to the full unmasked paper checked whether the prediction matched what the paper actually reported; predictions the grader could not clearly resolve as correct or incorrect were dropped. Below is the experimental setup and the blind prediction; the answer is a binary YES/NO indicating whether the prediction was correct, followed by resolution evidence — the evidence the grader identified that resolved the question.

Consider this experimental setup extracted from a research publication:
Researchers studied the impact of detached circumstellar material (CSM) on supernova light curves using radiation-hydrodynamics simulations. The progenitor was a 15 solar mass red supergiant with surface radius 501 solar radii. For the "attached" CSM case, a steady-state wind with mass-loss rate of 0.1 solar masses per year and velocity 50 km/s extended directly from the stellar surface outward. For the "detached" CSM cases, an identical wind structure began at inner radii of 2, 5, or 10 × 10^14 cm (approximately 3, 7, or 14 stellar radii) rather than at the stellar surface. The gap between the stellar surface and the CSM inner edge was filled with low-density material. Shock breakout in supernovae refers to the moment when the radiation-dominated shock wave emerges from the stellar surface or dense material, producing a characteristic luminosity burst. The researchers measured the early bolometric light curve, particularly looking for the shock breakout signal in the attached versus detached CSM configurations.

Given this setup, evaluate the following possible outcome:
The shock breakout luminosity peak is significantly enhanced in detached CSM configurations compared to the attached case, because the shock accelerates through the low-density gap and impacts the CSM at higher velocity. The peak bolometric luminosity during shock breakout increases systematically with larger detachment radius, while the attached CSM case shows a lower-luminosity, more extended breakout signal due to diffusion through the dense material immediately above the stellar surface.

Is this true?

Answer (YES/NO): NO